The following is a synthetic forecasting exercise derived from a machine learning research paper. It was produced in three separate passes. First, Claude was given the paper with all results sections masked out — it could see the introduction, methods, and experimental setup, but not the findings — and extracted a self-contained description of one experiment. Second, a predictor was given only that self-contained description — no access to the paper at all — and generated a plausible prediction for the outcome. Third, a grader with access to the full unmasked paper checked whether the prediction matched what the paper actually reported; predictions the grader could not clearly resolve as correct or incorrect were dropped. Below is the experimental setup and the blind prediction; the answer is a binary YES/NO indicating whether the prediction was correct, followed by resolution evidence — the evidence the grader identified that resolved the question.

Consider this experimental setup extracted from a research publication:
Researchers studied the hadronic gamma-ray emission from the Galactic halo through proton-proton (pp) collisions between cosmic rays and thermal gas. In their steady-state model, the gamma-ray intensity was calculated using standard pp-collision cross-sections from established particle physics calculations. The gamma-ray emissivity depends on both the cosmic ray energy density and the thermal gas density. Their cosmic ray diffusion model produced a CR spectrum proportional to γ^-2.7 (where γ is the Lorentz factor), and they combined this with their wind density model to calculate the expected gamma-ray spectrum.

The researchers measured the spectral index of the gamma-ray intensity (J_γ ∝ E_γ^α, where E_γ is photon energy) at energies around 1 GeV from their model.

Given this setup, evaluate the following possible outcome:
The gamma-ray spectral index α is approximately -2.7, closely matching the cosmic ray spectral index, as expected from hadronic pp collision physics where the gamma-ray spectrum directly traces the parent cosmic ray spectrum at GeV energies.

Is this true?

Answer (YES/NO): NO